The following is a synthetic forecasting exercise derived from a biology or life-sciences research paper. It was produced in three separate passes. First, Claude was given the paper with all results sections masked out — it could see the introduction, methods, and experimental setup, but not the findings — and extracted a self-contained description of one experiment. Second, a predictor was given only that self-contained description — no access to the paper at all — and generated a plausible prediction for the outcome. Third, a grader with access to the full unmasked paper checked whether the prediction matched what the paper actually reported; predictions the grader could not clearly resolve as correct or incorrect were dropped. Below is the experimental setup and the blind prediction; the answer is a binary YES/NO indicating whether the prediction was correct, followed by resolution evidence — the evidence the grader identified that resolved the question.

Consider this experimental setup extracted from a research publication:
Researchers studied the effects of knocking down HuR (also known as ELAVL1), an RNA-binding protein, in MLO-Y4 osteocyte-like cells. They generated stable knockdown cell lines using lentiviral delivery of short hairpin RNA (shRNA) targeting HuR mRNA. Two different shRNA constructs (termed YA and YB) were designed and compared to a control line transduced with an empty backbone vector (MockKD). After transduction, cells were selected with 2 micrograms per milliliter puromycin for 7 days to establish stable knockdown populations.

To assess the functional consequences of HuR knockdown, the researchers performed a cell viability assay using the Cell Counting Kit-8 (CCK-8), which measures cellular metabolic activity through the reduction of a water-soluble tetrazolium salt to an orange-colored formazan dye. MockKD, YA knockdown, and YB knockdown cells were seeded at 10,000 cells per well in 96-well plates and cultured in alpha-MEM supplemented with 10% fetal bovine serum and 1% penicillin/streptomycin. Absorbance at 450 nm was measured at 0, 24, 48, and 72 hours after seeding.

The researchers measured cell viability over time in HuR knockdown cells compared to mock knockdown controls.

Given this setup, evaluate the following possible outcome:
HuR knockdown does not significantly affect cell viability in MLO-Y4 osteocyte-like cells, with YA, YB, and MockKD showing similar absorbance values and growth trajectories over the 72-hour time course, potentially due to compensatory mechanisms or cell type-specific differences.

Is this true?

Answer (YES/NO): NO